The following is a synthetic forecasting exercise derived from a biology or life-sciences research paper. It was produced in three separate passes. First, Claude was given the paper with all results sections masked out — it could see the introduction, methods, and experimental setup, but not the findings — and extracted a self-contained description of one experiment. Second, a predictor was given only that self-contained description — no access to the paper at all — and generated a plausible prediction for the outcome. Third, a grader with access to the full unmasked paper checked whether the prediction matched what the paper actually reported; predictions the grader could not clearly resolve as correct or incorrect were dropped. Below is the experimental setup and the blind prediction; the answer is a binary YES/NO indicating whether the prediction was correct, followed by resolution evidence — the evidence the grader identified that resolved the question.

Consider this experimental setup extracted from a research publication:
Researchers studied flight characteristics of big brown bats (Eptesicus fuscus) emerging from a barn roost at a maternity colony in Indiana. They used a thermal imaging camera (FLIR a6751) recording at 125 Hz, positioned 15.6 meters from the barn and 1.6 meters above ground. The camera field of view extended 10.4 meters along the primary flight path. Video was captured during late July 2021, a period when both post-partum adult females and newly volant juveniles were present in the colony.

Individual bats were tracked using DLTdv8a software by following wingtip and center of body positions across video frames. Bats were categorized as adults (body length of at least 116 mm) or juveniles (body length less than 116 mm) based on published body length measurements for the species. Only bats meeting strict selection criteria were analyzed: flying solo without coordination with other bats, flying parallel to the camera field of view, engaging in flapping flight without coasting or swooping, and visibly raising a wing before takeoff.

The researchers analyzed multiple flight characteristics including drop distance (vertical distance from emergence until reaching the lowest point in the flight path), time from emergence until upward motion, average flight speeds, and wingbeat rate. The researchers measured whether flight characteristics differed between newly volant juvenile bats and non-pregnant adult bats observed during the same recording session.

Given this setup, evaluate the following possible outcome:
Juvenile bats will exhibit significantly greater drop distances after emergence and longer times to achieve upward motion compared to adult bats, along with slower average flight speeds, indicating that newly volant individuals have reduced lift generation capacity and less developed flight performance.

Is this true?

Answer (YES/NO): NO